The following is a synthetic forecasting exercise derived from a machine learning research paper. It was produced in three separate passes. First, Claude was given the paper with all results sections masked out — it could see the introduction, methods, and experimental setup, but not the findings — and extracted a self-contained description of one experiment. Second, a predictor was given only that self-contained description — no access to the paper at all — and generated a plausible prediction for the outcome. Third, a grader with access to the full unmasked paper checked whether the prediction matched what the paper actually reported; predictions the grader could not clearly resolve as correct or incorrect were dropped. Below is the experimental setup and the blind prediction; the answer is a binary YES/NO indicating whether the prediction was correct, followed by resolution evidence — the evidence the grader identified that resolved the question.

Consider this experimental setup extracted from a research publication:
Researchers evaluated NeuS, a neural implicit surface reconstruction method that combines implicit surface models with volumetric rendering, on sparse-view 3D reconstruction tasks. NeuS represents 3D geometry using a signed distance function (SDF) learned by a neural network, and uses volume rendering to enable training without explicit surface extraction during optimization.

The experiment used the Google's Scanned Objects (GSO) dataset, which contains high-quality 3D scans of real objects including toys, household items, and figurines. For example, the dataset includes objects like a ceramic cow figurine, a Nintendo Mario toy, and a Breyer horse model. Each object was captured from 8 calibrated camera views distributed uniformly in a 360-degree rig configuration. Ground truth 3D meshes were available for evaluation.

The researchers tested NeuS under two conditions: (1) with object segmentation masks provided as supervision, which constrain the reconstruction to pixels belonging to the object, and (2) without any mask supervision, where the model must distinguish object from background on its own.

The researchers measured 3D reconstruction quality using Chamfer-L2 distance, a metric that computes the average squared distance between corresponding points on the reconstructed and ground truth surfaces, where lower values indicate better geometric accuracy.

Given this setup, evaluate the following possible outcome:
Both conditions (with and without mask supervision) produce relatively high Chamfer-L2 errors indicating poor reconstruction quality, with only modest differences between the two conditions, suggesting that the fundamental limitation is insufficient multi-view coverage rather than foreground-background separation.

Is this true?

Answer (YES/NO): NO